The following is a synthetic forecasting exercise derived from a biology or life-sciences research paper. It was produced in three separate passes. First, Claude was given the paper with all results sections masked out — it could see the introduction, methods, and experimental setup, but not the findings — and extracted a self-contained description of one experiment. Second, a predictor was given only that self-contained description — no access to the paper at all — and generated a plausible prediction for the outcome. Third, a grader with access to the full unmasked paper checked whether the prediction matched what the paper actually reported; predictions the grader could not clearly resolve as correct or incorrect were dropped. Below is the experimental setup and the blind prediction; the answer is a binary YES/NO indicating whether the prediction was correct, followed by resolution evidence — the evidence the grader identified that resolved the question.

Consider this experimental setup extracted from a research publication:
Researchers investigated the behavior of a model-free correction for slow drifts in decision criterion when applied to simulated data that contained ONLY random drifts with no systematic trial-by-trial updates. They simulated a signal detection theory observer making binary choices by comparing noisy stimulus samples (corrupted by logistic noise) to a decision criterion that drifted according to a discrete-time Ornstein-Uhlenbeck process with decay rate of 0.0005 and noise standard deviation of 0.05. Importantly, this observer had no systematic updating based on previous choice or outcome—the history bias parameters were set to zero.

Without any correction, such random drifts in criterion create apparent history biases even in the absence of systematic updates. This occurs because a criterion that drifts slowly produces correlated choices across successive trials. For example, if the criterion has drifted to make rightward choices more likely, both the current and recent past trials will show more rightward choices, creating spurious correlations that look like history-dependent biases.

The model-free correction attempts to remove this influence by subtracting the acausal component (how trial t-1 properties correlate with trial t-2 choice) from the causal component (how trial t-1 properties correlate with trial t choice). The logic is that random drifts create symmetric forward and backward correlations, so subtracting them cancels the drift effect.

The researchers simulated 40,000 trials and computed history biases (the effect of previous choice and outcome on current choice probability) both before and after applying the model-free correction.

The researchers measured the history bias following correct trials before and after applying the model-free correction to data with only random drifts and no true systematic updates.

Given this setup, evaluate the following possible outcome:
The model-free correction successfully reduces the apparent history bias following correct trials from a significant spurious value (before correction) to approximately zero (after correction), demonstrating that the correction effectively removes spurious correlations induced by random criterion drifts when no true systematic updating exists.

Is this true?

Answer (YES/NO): YES